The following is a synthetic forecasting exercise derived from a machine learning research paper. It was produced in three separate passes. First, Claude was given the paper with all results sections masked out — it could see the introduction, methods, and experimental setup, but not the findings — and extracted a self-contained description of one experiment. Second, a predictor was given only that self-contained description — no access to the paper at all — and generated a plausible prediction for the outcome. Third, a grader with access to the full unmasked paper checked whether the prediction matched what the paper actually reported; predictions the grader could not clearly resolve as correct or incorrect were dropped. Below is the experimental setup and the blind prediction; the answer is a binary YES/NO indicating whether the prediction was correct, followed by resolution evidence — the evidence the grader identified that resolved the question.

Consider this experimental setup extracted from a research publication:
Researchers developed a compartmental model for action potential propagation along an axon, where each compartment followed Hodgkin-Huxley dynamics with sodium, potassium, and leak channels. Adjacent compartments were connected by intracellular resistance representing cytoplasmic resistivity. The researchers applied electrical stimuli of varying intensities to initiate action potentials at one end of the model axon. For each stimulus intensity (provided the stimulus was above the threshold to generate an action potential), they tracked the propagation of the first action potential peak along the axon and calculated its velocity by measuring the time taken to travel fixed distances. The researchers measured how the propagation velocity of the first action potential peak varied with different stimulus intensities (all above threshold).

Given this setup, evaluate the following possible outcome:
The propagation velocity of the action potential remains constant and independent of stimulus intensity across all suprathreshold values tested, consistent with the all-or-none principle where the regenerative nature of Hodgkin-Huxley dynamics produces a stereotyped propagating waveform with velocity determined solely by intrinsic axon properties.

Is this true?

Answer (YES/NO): NO